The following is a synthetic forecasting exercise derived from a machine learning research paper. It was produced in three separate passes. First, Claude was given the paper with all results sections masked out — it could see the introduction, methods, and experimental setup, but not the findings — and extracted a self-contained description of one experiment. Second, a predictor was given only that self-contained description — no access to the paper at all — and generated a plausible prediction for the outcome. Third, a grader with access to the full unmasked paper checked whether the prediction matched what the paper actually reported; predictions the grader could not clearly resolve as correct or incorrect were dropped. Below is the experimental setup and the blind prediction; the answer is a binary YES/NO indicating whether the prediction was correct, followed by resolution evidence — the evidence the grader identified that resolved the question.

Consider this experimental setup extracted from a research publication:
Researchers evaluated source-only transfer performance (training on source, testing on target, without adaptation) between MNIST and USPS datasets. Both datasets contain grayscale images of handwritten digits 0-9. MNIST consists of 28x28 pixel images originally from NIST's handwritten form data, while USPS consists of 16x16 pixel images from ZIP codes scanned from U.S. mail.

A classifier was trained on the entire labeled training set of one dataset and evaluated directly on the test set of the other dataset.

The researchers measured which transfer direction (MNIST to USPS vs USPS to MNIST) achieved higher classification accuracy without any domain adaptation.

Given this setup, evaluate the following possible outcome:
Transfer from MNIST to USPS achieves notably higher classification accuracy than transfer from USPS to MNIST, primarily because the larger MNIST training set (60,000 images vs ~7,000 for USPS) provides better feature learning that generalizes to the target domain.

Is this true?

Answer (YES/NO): NO